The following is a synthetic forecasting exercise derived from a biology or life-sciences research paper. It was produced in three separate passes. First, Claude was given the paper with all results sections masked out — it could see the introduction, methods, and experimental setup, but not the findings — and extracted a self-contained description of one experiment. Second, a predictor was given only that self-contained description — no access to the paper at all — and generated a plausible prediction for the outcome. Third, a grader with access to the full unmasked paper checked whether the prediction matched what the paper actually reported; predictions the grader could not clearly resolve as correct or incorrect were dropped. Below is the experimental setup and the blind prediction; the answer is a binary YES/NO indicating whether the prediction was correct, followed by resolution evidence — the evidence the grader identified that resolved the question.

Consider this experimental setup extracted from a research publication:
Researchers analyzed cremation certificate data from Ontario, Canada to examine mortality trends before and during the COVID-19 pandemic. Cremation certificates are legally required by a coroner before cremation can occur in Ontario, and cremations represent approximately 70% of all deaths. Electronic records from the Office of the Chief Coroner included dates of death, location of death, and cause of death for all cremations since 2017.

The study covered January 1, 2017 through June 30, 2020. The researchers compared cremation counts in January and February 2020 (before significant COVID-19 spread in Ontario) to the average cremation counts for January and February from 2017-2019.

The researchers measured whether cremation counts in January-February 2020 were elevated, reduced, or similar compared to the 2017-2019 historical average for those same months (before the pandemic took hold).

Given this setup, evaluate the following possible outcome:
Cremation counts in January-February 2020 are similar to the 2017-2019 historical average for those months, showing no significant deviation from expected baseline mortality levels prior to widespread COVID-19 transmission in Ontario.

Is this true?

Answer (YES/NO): NO